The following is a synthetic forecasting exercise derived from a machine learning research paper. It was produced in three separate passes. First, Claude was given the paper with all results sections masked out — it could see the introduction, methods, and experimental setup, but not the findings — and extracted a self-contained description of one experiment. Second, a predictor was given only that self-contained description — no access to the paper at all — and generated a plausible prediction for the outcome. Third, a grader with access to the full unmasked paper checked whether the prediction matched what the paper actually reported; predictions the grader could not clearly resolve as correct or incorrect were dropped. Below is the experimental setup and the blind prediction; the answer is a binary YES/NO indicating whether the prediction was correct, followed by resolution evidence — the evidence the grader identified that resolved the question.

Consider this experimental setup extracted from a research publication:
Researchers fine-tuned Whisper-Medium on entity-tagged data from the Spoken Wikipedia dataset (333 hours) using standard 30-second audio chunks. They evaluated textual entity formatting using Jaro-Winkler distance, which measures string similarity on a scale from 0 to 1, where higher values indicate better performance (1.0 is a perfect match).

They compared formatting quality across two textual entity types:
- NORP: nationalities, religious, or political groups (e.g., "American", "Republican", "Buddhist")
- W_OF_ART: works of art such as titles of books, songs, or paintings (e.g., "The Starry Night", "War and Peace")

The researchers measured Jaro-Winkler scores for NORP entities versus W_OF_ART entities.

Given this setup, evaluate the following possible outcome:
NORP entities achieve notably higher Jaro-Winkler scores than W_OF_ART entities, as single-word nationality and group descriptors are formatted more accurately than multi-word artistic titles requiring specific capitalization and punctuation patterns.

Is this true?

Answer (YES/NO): YES